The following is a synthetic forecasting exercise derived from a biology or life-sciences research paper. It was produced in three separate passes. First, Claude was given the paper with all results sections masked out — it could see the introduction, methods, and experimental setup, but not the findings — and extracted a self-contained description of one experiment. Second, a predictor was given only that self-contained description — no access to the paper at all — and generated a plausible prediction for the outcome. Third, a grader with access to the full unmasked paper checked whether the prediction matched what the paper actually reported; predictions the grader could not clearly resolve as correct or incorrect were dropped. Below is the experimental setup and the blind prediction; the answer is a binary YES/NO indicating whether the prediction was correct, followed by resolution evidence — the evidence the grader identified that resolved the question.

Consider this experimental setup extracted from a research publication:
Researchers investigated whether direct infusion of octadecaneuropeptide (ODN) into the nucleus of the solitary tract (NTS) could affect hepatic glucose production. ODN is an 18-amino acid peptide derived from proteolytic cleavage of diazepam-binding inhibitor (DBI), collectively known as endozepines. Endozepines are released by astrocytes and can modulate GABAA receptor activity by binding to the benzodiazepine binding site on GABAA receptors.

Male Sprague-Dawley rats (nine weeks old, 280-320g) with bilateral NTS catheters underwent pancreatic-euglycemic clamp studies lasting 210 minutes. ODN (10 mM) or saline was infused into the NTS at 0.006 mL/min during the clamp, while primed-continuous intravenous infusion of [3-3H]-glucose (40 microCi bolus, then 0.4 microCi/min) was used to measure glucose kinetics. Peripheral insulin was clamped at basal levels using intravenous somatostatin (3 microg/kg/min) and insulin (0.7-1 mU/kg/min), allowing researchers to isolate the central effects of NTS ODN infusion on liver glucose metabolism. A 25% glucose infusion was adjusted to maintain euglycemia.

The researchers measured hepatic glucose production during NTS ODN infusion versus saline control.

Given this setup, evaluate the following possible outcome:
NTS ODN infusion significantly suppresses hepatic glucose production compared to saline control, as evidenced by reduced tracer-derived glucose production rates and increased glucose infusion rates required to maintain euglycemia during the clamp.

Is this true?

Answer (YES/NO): YES